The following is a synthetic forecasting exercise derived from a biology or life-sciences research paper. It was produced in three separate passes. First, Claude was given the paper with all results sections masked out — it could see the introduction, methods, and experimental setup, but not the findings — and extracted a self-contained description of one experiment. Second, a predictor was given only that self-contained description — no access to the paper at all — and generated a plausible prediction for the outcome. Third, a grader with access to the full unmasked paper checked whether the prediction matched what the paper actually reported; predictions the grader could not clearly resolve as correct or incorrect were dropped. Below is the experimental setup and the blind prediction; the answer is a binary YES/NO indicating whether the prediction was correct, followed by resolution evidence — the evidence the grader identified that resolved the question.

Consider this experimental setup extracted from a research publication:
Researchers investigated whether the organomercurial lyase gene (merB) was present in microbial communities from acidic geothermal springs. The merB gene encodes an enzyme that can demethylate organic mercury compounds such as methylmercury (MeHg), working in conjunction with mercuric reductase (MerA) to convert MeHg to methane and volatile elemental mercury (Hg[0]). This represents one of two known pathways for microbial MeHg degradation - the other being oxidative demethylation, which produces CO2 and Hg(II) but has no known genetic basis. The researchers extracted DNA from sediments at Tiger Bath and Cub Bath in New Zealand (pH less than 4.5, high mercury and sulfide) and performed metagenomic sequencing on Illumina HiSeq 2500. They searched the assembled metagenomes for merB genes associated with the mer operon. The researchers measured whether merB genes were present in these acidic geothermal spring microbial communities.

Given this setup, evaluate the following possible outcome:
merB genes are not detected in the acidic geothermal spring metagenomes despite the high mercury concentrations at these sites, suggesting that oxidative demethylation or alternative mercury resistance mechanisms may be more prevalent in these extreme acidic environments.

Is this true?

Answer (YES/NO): NO